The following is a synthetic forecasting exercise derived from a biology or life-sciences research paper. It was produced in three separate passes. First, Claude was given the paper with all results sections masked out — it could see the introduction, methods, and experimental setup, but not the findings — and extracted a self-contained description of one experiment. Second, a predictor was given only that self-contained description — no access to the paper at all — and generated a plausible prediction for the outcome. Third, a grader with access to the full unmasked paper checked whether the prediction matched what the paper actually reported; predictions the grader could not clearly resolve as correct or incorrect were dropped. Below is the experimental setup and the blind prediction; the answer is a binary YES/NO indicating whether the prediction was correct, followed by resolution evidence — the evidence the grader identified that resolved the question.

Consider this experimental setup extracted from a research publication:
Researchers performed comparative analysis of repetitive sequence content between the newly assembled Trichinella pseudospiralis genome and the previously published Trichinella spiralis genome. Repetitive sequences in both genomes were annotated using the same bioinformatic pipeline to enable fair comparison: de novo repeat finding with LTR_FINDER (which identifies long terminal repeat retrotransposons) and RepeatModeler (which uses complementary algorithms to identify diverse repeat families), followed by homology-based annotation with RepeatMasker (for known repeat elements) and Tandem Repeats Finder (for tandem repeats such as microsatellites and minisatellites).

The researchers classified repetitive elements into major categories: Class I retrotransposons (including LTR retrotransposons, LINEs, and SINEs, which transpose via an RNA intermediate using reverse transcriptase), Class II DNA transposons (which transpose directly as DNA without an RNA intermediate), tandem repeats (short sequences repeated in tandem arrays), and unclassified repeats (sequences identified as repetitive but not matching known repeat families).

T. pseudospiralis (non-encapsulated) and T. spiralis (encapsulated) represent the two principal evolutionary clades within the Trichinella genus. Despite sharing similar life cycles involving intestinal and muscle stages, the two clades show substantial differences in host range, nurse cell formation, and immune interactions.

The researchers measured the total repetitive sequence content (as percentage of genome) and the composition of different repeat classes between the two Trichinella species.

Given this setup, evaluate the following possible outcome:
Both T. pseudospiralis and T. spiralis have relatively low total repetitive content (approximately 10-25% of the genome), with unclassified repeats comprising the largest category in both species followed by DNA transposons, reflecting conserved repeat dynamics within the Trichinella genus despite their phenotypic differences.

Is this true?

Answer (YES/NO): NO